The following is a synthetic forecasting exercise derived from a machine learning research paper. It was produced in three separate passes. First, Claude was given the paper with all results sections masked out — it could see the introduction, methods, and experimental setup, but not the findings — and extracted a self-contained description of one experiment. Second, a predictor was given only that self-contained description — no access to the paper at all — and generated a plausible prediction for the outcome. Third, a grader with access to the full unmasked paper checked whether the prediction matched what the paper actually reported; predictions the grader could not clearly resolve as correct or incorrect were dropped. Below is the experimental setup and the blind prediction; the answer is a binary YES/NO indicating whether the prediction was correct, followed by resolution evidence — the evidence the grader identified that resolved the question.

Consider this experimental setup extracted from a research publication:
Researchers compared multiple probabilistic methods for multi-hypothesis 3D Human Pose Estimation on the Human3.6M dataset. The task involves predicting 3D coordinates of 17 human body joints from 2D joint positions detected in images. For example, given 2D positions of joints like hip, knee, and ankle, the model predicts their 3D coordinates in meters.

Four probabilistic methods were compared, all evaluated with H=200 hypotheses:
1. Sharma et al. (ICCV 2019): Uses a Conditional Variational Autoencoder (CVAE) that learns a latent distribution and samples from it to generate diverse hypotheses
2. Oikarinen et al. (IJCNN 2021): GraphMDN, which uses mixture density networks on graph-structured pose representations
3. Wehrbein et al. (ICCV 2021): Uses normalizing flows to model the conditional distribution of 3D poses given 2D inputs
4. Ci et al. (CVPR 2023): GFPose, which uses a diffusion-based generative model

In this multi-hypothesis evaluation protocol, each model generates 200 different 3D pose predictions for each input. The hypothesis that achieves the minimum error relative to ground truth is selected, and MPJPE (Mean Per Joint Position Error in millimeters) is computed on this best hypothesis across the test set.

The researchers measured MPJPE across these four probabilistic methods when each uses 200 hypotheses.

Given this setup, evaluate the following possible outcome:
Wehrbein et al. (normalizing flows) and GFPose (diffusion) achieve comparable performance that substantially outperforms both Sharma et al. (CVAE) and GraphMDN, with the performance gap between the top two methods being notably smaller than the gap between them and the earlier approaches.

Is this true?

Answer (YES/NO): NO